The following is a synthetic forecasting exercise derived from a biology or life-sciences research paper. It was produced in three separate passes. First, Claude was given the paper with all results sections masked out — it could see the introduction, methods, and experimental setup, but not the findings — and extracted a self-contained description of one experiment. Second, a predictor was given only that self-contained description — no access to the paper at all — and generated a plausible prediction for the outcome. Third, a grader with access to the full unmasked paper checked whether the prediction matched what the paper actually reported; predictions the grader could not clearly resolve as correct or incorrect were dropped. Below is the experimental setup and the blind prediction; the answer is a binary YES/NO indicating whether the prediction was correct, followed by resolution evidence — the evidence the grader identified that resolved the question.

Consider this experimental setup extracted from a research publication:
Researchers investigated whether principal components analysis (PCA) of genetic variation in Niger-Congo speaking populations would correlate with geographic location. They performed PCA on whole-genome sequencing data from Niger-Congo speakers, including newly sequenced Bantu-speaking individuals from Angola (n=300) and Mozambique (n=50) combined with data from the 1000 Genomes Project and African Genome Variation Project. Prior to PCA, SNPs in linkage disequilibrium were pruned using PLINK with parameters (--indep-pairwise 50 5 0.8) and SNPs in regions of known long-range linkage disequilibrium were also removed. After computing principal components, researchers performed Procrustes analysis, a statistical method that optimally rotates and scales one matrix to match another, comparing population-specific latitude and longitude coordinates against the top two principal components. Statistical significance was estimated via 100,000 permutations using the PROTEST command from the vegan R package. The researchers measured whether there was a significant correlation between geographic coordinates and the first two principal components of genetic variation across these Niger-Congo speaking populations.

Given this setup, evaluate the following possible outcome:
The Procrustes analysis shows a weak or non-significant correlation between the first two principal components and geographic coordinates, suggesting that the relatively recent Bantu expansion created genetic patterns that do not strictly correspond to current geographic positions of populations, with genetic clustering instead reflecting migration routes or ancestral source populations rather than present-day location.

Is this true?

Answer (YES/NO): NO